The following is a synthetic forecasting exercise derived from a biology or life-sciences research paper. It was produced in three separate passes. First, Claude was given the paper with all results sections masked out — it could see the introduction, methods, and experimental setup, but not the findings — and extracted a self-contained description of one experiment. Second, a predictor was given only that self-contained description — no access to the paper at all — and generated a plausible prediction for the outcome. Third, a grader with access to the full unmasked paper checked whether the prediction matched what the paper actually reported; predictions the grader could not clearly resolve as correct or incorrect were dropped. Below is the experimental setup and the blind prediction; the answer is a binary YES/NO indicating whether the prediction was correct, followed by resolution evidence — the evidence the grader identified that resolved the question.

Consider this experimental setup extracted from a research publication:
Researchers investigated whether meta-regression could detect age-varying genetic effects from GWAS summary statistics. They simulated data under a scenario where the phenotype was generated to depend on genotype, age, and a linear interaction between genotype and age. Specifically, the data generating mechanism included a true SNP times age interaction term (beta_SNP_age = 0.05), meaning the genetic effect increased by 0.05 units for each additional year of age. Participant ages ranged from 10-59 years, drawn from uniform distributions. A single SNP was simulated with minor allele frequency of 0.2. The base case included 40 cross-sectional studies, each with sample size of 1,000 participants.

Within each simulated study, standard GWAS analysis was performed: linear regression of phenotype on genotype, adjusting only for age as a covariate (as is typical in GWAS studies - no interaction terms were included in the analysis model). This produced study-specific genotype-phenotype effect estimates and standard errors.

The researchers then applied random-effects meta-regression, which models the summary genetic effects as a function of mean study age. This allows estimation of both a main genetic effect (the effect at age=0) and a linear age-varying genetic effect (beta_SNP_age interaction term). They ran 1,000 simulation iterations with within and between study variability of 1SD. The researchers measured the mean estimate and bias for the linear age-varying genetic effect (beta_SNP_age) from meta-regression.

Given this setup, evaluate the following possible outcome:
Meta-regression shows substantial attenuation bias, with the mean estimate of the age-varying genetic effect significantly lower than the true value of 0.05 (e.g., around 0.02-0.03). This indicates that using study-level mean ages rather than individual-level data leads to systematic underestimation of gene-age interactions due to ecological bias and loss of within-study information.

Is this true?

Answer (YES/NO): NO